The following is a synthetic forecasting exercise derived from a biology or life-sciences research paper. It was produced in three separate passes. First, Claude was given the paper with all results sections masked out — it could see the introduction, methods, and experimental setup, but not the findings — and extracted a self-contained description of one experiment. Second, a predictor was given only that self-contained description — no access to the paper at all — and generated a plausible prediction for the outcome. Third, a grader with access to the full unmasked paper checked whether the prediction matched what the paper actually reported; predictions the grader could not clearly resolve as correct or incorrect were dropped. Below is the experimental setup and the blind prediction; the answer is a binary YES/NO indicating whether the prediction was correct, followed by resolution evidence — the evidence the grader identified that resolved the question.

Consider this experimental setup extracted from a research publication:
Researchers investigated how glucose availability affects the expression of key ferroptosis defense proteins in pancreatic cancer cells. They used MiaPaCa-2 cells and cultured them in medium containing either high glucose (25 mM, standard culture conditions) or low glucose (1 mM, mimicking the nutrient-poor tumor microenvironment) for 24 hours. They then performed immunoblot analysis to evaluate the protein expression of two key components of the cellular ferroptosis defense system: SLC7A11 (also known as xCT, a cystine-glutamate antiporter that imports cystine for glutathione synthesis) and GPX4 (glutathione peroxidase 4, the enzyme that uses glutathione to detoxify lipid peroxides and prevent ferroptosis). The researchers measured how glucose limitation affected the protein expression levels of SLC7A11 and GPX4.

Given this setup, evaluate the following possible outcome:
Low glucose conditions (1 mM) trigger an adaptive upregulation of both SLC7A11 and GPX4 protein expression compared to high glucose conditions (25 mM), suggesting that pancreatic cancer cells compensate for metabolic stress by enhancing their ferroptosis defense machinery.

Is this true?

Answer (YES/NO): NO